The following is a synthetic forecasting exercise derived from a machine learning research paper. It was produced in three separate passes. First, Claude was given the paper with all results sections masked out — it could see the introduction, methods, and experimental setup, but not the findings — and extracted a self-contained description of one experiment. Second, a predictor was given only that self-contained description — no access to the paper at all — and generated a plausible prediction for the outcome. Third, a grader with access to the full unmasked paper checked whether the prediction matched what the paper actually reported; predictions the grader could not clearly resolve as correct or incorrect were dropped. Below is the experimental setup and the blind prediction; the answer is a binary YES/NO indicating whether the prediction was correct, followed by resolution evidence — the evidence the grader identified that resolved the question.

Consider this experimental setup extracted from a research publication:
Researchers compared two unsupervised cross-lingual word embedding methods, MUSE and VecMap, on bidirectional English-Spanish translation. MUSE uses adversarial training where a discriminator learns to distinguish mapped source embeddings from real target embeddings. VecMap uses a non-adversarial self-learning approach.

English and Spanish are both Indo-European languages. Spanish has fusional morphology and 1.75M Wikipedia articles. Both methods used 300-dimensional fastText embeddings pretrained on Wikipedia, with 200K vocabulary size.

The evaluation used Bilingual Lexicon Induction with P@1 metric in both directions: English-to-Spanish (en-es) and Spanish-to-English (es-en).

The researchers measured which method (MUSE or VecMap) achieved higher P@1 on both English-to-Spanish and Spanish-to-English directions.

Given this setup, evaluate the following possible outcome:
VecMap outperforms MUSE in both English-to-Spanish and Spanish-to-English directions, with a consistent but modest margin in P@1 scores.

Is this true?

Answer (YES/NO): NO